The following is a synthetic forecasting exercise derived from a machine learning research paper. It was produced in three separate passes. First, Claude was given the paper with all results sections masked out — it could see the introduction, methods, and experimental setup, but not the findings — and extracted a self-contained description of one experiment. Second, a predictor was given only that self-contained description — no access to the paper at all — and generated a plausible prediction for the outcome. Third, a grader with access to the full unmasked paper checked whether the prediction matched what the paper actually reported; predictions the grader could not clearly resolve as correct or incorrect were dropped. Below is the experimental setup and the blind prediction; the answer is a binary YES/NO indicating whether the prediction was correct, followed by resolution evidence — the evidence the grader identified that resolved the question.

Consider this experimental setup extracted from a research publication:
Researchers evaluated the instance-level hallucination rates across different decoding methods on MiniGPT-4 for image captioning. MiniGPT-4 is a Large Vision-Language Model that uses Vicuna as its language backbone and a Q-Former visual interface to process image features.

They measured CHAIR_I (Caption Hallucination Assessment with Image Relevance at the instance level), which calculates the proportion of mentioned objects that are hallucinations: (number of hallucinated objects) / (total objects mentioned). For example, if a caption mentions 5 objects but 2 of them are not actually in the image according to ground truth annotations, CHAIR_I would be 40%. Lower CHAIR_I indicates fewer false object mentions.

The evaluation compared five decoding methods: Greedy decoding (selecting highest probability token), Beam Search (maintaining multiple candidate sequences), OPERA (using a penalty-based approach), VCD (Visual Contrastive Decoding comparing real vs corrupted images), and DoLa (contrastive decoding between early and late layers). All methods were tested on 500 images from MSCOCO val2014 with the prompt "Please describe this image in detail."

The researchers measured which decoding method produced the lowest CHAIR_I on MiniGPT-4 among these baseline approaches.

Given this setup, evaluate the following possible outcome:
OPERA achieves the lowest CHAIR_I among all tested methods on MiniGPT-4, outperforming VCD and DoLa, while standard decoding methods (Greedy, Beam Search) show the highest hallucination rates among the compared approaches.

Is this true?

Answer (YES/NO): NO